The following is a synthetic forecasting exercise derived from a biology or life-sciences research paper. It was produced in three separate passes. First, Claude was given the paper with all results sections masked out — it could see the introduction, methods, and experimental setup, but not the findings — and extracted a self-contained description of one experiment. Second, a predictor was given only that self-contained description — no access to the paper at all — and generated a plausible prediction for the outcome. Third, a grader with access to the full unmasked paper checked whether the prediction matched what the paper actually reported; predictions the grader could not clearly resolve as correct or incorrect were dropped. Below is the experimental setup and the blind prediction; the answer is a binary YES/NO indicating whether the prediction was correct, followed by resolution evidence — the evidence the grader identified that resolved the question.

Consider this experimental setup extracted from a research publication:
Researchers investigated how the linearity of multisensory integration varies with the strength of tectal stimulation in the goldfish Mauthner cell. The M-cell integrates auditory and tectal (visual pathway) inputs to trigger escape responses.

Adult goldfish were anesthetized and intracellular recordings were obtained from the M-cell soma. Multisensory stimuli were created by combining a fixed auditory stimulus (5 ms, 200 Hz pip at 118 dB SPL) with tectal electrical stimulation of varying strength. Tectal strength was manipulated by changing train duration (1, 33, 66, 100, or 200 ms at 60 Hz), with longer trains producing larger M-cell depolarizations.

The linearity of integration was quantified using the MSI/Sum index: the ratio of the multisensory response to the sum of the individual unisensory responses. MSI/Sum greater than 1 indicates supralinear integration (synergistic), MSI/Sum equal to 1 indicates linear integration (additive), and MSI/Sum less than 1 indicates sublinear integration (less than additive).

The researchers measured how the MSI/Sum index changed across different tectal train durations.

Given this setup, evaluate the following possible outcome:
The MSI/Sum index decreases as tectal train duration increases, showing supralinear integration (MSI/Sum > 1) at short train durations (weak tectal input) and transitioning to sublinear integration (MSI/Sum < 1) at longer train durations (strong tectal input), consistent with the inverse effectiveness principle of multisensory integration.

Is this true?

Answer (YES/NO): NO